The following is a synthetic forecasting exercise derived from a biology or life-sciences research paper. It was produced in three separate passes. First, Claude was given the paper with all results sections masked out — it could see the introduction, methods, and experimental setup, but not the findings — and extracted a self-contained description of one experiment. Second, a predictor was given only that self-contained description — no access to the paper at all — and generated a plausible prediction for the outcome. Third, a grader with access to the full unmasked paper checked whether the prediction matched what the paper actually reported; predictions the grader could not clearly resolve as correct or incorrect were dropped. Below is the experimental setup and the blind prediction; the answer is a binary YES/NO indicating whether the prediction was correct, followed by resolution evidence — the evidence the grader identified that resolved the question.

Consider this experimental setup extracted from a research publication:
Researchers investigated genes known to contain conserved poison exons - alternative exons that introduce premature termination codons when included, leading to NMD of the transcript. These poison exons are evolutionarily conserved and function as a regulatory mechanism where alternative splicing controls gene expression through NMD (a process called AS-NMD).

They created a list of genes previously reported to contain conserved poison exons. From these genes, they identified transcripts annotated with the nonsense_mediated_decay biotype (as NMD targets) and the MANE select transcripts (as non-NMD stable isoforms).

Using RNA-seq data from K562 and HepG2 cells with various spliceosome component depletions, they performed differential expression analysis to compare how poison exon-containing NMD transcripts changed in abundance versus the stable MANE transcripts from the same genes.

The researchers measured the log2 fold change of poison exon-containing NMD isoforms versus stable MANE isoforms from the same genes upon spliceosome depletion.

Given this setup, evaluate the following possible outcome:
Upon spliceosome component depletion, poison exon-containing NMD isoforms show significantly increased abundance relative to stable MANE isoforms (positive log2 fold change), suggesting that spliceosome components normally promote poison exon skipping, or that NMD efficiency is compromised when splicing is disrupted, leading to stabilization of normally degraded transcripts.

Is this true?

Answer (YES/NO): YES